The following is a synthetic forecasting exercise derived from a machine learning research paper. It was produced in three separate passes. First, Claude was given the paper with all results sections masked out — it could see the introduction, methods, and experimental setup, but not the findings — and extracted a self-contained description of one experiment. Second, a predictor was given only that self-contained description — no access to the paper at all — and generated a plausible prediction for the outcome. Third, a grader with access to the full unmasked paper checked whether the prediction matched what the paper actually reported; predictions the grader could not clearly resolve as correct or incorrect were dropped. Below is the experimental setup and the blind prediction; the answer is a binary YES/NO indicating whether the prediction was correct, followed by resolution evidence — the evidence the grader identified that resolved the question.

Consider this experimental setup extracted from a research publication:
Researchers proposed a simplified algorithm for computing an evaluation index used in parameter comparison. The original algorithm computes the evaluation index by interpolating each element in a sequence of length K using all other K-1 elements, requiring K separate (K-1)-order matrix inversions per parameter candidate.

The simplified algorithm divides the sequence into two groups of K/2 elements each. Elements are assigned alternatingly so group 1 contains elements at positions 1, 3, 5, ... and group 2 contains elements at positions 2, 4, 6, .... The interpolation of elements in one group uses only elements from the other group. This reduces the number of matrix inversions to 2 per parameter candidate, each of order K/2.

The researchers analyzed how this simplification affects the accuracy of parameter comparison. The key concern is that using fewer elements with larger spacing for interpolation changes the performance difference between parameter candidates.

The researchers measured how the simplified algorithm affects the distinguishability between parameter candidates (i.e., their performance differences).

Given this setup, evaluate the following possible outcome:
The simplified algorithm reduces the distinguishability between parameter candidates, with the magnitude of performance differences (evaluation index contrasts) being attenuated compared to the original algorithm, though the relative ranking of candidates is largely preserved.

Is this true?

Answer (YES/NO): YES